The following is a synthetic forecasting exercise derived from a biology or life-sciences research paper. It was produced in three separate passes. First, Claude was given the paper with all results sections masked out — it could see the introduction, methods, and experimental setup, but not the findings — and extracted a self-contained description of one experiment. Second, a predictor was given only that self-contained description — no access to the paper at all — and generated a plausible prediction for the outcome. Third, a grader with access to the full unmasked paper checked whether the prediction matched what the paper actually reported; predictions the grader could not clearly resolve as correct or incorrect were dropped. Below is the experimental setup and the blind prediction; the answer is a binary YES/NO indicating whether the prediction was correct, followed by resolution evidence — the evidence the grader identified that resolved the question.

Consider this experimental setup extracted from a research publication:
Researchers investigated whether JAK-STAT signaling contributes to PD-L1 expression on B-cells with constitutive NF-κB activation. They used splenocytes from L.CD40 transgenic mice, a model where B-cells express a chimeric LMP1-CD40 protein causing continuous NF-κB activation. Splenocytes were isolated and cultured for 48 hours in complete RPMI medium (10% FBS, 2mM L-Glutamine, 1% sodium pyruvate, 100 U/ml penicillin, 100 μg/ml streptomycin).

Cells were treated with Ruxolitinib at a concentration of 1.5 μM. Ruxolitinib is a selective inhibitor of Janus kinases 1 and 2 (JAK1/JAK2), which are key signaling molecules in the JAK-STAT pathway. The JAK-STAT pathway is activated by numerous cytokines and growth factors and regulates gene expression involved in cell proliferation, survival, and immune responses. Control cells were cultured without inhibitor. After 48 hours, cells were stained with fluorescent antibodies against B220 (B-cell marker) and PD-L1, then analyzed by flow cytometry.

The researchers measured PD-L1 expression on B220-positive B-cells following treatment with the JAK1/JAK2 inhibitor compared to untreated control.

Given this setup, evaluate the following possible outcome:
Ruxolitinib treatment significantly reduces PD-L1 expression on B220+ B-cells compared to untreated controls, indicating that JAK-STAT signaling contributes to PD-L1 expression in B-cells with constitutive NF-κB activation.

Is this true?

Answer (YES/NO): YES